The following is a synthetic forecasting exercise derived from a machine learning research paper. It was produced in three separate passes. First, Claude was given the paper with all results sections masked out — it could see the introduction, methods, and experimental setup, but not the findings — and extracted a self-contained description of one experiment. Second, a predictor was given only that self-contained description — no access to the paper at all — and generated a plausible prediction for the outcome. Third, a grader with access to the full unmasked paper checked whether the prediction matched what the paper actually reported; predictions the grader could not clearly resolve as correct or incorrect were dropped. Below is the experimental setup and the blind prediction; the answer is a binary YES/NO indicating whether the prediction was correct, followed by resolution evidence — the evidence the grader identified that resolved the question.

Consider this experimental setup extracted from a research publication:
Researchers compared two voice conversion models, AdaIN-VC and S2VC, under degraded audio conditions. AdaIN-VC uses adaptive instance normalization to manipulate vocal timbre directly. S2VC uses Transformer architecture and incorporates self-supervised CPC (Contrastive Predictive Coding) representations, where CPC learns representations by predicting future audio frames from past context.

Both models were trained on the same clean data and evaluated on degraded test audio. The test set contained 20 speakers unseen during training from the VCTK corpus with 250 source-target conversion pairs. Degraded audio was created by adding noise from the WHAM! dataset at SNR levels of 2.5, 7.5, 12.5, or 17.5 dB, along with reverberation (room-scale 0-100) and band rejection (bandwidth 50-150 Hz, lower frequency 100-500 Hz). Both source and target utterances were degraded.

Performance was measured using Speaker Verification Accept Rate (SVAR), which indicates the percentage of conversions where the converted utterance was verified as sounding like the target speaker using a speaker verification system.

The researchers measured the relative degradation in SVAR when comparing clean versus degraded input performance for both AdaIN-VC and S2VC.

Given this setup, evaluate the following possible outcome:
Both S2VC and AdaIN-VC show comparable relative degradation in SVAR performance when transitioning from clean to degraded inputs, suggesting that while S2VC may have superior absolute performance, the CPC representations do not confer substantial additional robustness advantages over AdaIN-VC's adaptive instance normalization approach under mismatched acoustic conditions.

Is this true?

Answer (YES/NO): YES